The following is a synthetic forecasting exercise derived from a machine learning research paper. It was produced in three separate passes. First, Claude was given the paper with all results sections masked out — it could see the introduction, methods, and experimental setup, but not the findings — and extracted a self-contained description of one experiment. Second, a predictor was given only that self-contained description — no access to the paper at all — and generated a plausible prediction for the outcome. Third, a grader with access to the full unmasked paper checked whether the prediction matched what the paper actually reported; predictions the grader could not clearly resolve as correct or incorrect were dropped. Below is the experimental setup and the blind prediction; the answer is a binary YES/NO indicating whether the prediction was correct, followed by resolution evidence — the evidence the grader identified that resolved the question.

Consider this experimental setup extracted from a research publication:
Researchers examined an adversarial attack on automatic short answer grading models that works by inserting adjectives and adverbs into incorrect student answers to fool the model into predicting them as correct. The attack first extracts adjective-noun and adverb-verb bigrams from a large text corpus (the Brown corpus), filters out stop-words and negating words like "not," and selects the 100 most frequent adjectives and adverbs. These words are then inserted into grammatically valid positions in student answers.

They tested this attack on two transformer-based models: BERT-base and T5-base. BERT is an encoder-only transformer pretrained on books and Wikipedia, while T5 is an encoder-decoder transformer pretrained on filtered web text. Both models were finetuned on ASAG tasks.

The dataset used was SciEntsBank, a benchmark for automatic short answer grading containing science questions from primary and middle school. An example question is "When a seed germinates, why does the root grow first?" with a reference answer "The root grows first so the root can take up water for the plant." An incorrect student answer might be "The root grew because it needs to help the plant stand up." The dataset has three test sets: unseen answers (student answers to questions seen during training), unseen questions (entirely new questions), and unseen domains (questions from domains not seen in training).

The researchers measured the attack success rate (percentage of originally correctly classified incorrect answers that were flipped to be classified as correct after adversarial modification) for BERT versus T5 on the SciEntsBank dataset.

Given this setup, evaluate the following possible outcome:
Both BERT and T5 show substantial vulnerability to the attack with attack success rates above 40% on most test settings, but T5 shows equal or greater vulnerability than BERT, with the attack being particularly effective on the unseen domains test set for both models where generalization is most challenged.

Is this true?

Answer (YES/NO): NO